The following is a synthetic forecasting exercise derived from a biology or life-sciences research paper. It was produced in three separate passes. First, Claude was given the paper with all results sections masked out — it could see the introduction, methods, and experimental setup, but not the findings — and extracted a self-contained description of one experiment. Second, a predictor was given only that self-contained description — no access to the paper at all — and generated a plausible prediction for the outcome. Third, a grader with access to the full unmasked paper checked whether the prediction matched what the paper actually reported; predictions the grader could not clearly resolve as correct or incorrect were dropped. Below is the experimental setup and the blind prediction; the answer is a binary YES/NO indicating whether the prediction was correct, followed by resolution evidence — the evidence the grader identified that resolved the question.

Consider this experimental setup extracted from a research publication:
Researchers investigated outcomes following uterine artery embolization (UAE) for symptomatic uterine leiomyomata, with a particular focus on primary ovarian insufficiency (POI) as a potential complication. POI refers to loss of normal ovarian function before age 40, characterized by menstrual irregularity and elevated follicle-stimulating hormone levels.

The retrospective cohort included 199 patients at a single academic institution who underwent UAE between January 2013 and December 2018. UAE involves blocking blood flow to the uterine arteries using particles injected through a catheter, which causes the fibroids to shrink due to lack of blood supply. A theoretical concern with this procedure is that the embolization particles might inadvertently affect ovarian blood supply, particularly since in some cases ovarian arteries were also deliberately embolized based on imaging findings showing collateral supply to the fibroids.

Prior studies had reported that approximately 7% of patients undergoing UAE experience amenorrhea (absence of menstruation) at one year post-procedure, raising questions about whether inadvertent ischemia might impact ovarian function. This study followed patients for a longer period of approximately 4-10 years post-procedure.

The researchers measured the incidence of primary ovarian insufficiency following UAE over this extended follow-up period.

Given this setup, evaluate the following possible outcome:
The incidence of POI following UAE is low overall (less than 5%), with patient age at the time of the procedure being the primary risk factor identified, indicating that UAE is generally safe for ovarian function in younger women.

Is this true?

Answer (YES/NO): NO